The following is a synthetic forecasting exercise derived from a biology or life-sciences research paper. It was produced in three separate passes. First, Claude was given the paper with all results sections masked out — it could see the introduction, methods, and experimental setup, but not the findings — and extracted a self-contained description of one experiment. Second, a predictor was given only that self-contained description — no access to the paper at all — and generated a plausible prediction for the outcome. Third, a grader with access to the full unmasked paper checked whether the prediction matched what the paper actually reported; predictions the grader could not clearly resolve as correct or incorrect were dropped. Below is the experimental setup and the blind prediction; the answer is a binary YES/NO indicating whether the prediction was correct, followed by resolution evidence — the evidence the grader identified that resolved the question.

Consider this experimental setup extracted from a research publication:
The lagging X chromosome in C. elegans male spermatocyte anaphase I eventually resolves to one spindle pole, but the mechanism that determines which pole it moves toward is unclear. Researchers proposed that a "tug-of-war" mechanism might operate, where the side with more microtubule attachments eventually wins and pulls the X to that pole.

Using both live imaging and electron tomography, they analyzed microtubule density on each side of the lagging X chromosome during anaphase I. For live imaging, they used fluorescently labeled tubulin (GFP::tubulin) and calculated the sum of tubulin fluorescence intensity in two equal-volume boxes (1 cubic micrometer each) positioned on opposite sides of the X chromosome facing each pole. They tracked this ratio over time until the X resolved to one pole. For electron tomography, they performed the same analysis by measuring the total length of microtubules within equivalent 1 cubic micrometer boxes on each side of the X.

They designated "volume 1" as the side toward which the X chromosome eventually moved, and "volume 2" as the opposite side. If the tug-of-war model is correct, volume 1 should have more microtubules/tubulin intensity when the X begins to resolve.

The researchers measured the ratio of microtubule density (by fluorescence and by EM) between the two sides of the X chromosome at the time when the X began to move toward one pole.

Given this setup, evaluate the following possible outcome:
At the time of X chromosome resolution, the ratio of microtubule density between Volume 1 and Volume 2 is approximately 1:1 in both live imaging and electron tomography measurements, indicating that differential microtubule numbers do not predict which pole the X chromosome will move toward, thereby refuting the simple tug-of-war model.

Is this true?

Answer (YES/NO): NO